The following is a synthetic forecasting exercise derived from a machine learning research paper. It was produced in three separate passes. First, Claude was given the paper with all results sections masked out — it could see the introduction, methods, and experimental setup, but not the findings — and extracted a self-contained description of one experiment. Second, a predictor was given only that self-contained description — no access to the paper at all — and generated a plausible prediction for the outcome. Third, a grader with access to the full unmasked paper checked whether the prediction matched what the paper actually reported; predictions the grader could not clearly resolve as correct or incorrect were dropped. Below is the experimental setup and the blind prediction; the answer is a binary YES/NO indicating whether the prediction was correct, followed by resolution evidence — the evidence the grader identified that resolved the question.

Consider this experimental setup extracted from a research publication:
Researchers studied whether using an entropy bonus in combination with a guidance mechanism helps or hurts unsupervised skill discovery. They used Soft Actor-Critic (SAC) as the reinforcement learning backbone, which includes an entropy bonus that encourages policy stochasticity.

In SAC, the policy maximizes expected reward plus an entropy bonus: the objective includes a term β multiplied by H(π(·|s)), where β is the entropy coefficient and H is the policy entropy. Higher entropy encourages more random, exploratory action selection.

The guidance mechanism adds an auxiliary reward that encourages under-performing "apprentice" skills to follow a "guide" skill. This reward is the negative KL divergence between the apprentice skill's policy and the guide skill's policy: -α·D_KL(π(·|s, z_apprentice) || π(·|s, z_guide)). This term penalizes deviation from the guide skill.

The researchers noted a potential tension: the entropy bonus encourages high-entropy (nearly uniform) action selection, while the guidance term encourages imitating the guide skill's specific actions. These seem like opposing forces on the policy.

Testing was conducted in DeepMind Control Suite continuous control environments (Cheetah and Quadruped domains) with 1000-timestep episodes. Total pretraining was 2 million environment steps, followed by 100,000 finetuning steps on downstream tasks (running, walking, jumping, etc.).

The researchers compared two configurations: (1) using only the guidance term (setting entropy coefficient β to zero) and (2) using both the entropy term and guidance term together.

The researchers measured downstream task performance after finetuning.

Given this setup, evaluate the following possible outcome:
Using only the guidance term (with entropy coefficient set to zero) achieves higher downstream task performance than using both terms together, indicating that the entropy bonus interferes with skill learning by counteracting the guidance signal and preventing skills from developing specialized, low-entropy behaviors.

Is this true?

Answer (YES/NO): NO